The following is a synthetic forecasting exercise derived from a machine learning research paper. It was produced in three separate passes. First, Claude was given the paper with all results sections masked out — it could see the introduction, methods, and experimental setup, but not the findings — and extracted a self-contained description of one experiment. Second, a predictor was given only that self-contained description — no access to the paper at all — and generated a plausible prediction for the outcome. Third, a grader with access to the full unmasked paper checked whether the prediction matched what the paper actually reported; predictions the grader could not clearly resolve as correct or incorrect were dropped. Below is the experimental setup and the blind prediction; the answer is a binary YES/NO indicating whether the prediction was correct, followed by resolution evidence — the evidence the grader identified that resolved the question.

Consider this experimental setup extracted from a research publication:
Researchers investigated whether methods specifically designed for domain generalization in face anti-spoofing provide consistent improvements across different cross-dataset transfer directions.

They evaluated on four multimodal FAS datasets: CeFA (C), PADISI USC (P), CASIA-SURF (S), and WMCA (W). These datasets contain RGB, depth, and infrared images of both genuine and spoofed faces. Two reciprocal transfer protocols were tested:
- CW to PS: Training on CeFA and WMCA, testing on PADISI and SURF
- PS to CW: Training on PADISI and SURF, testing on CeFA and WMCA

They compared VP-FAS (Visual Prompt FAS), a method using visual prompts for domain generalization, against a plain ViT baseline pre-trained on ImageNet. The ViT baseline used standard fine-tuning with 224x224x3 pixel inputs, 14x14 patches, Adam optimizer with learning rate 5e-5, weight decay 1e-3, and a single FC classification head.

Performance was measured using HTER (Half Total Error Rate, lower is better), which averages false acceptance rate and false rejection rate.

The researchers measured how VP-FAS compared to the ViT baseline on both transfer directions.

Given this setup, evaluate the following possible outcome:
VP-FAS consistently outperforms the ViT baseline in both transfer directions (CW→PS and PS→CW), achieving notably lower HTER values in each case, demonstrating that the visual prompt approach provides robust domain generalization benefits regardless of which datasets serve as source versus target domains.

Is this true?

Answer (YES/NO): NO